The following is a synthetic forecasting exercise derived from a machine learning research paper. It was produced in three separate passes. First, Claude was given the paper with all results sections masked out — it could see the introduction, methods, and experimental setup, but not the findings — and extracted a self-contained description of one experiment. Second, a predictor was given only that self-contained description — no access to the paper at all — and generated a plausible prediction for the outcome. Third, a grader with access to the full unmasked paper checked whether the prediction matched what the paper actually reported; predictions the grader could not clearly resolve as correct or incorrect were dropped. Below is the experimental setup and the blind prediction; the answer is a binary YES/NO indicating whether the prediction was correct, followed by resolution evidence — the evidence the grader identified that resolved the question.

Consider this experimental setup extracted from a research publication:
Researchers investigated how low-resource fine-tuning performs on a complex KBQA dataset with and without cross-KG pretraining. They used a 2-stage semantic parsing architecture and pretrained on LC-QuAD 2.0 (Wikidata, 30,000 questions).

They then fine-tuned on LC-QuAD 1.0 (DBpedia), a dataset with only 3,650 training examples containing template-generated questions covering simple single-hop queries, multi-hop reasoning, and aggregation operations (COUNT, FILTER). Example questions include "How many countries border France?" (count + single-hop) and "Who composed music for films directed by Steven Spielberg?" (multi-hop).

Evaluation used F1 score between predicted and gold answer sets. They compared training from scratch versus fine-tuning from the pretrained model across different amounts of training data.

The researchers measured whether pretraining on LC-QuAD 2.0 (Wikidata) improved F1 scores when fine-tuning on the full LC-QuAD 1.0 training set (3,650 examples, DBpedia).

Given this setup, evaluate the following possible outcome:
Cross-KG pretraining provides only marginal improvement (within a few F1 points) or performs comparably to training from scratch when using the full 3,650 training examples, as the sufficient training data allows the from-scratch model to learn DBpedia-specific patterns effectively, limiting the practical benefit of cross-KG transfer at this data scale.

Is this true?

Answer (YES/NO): NO